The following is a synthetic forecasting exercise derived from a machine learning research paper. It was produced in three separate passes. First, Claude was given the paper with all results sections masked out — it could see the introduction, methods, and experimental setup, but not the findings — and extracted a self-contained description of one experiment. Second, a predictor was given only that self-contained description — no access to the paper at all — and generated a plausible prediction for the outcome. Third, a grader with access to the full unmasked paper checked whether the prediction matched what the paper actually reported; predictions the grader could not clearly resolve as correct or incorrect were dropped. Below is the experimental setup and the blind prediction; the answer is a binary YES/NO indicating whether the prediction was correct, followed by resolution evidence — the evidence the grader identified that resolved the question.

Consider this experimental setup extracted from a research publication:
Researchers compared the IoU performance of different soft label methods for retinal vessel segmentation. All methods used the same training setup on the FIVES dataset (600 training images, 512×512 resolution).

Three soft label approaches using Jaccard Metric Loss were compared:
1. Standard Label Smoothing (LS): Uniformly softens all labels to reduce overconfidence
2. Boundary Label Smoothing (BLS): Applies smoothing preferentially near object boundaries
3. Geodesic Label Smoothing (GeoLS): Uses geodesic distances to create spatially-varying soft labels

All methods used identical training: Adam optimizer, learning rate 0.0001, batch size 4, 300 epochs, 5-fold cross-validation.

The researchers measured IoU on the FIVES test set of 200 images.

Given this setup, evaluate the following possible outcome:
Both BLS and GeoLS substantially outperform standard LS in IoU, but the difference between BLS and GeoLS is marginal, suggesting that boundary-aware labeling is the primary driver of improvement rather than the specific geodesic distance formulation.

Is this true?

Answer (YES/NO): NO